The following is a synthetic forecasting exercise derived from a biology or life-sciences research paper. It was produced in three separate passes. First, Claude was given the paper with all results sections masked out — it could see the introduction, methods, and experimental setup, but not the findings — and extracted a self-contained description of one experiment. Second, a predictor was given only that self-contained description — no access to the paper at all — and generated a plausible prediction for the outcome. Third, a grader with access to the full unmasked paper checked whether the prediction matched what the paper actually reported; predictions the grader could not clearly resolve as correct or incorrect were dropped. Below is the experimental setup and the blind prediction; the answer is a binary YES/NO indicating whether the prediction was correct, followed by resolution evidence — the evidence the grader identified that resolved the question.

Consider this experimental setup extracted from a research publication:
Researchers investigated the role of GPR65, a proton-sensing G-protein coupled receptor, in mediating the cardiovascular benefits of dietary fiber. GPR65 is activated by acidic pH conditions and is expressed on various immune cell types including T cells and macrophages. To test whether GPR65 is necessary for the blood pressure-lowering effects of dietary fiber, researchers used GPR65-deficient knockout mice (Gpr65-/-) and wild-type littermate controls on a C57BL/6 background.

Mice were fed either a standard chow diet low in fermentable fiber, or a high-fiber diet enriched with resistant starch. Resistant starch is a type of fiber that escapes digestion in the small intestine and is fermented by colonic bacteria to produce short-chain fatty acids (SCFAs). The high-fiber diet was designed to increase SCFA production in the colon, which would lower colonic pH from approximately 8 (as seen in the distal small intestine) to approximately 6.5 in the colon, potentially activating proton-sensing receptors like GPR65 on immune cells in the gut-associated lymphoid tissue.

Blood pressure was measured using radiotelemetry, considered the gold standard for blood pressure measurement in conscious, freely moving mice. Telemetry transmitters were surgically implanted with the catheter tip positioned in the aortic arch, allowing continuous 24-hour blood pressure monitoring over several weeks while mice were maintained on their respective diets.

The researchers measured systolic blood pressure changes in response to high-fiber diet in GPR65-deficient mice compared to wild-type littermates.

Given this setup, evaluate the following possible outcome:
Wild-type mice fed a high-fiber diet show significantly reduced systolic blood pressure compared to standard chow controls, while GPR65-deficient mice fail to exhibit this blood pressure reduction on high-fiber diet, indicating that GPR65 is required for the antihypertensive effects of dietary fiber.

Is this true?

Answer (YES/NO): NO